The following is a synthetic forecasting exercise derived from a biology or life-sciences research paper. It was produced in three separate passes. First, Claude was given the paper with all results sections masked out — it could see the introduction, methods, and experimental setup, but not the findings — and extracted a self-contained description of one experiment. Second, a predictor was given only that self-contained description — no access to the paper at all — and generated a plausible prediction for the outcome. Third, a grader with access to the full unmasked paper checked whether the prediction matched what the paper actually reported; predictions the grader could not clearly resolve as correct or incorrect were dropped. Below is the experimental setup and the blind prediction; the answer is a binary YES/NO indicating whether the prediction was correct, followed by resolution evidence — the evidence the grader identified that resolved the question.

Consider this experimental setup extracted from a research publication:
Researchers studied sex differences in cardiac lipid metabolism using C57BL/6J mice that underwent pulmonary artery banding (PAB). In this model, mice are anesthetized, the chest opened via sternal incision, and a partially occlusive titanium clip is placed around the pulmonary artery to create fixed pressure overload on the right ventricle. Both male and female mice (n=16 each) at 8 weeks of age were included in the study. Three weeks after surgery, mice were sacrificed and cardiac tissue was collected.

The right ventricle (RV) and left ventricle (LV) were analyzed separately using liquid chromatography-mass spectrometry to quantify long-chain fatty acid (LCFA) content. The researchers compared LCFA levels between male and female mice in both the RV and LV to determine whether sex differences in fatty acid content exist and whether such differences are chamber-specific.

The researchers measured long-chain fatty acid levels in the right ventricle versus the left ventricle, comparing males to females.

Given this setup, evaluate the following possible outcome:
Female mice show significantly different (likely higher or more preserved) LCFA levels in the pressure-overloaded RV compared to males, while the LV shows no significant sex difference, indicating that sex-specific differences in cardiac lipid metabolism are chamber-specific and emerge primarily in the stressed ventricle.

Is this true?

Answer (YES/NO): NO